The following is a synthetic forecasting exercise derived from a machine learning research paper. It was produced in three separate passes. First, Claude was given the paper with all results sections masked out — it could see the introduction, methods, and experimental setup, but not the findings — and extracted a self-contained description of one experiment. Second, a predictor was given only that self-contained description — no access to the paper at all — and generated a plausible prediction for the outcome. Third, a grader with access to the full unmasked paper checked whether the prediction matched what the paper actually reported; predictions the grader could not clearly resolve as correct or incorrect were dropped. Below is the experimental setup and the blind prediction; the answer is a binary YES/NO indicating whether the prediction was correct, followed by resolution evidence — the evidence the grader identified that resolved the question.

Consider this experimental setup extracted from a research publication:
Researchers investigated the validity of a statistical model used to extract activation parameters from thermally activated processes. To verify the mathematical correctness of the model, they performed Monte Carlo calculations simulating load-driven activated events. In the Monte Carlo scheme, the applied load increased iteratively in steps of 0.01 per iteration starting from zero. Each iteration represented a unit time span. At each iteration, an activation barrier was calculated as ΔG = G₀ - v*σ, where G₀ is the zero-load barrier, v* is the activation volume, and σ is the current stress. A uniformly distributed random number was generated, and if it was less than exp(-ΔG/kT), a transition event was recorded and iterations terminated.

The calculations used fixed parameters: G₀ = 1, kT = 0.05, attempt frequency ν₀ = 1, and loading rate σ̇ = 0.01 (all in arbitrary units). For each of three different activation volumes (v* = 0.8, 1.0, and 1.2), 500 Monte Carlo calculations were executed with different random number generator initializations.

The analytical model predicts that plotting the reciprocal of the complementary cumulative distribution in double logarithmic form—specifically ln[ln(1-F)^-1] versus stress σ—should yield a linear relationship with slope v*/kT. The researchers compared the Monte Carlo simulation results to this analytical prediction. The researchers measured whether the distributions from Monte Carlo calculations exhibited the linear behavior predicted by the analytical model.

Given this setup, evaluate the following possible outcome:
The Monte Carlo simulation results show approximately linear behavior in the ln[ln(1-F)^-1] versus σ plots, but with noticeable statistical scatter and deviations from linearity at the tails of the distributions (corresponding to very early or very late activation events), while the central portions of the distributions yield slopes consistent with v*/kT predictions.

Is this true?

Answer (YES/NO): NO